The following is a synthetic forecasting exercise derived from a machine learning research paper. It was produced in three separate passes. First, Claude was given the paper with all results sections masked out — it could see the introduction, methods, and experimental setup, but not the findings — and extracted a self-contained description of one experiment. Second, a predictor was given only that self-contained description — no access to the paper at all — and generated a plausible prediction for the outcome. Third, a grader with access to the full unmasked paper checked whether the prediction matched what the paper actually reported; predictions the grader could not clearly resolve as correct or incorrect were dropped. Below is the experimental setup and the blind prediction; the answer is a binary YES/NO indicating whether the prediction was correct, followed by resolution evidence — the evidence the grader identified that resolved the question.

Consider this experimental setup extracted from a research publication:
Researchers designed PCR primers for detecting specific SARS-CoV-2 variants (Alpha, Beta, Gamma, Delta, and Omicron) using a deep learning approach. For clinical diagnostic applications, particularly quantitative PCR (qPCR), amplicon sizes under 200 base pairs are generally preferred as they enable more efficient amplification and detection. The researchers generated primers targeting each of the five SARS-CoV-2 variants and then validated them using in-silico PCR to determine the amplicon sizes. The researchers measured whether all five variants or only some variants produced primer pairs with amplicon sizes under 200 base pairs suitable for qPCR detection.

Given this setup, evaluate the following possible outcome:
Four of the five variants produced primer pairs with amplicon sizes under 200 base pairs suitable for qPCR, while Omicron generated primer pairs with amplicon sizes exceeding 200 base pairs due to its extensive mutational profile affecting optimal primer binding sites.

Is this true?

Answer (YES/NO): NO